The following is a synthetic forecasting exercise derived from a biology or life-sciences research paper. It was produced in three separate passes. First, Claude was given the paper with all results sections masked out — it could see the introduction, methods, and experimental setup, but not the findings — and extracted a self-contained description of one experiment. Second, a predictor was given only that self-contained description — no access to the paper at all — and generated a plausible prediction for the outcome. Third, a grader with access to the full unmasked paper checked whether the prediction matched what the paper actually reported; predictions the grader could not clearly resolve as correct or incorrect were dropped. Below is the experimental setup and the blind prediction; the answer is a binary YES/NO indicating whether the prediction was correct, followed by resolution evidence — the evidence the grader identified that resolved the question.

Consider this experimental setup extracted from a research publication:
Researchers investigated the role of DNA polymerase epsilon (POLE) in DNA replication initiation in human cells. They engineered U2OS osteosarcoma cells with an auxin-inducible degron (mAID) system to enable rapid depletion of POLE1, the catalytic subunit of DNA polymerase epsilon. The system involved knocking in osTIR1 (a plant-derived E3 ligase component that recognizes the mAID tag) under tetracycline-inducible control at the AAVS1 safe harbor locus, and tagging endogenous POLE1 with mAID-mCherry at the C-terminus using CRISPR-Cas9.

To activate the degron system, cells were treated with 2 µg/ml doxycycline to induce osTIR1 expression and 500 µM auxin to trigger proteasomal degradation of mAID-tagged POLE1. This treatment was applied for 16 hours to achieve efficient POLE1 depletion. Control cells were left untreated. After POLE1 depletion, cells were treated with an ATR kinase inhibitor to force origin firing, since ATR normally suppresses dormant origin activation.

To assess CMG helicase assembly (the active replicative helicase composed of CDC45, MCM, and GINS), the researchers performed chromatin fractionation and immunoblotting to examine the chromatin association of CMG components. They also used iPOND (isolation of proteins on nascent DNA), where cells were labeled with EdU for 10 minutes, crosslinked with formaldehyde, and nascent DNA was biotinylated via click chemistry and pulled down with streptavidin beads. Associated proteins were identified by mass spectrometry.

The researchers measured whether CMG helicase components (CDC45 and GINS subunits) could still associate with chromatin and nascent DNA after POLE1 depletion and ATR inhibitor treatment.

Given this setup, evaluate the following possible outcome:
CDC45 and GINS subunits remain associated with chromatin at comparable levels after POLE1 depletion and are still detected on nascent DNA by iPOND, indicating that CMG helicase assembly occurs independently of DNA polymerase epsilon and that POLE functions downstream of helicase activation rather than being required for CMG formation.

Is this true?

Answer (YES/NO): YES